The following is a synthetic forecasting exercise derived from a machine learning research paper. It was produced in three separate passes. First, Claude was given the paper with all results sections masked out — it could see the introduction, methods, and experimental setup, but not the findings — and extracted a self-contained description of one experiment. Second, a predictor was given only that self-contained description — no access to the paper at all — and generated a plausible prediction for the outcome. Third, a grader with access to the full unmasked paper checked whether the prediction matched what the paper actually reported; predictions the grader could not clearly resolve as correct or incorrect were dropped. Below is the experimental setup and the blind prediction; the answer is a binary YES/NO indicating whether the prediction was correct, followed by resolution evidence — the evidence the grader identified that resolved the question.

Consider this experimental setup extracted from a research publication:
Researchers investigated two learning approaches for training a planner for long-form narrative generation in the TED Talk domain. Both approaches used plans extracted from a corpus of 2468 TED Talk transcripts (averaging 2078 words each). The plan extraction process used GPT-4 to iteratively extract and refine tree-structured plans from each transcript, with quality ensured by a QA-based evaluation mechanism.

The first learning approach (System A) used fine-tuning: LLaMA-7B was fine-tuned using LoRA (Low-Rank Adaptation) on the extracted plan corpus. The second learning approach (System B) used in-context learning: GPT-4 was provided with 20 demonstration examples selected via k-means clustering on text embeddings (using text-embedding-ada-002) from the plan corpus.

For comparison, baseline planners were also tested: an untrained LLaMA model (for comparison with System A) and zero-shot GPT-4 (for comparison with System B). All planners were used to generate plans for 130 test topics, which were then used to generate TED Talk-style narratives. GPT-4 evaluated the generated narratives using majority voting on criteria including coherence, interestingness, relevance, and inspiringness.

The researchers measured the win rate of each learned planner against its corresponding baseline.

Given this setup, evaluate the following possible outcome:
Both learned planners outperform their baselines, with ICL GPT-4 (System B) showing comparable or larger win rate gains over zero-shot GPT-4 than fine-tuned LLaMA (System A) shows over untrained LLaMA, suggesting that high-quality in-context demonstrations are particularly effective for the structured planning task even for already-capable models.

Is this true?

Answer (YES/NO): NO